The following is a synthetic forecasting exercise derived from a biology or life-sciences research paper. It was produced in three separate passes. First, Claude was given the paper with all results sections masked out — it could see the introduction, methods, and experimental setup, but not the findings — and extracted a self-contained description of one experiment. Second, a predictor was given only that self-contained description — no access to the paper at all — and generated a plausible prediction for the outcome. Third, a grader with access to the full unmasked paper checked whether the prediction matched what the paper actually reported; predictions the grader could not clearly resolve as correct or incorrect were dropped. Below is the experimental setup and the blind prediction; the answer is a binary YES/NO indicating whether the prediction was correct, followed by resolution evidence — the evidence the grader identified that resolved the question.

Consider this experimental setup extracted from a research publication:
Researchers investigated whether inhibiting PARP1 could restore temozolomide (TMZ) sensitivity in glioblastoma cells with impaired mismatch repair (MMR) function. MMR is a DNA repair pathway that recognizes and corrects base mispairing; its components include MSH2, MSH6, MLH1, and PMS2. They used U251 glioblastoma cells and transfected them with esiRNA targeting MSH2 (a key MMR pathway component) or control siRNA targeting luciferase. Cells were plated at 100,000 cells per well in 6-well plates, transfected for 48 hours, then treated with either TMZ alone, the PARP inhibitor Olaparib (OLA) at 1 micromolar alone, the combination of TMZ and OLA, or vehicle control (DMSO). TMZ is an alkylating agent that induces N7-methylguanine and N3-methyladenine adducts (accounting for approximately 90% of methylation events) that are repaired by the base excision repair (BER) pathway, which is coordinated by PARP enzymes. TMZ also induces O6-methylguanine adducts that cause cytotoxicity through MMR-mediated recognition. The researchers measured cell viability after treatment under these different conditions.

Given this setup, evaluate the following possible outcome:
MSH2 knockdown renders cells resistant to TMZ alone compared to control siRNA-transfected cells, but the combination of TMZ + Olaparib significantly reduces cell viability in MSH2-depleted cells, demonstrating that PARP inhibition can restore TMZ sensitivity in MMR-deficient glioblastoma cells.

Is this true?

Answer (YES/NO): NO